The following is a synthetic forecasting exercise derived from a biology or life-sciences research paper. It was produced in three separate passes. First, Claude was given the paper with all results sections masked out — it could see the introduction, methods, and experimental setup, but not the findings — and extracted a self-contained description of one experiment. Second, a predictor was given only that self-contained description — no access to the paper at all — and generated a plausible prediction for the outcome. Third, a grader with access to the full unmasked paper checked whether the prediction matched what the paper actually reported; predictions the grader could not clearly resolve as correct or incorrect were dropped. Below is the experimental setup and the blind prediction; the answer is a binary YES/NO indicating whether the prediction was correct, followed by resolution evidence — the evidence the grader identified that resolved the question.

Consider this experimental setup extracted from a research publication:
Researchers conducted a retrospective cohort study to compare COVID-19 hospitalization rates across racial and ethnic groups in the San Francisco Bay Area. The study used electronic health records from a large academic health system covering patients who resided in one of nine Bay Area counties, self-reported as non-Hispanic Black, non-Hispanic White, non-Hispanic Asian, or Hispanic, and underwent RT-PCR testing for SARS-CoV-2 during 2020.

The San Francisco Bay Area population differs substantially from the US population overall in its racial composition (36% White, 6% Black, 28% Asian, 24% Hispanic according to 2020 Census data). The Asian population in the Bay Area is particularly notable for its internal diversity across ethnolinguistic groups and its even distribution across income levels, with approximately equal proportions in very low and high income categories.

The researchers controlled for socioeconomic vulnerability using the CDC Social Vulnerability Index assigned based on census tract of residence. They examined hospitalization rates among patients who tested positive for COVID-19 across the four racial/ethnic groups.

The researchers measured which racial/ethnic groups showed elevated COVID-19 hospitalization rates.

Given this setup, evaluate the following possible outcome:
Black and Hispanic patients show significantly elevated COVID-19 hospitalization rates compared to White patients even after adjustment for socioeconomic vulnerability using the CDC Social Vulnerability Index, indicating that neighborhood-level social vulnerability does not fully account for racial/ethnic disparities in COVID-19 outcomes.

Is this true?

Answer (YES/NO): NO